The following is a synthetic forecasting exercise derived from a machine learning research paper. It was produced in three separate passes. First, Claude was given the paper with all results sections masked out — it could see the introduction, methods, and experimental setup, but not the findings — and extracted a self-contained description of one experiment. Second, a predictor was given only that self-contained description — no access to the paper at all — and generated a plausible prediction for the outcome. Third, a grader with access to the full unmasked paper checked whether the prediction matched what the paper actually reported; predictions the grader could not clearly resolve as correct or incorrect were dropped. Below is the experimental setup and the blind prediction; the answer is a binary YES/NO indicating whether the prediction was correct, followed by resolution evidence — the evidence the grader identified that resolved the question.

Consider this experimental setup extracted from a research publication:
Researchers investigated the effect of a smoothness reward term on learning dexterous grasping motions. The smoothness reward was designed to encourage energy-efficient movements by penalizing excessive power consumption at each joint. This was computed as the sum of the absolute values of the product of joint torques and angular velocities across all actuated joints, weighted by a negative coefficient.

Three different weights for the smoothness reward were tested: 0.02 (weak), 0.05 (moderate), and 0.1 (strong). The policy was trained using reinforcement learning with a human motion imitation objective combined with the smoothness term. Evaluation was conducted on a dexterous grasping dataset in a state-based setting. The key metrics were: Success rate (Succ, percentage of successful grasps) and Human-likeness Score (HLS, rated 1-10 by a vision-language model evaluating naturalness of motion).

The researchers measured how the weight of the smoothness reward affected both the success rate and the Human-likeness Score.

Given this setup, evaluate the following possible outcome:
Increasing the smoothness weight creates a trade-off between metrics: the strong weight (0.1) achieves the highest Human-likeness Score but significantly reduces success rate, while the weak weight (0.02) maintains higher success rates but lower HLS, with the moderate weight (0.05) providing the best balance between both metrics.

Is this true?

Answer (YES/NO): NO